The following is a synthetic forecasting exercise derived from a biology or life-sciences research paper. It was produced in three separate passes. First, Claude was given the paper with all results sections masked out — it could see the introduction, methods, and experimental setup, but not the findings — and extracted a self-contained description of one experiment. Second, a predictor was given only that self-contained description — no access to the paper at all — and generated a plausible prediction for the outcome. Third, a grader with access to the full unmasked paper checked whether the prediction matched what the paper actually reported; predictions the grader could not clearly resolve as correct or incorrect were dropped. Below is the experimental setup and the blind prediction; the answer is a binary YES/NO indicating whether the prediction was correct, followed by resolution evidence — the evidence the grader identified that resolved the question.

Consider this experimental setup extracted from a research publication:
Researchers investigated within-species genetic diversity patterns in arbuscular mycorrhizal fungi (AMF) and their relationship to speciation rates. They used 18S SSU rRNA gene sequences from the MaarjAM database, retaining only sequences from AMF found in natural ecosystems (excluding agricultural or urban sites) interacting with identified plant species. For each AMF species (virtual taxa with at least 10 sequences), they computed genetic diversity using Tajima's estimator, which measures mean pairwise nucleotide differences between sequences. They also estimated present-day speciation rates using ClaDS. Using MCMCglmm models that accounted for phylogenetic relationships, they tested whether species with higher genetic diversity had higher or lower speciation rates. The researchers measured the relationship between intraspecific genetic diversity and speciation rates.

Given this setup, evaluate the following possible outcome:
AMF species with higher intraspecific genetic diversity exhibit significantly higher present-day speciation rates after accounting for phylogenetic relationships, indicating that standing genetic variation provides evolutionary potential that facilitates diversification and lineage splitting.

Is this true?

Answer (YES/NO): NO